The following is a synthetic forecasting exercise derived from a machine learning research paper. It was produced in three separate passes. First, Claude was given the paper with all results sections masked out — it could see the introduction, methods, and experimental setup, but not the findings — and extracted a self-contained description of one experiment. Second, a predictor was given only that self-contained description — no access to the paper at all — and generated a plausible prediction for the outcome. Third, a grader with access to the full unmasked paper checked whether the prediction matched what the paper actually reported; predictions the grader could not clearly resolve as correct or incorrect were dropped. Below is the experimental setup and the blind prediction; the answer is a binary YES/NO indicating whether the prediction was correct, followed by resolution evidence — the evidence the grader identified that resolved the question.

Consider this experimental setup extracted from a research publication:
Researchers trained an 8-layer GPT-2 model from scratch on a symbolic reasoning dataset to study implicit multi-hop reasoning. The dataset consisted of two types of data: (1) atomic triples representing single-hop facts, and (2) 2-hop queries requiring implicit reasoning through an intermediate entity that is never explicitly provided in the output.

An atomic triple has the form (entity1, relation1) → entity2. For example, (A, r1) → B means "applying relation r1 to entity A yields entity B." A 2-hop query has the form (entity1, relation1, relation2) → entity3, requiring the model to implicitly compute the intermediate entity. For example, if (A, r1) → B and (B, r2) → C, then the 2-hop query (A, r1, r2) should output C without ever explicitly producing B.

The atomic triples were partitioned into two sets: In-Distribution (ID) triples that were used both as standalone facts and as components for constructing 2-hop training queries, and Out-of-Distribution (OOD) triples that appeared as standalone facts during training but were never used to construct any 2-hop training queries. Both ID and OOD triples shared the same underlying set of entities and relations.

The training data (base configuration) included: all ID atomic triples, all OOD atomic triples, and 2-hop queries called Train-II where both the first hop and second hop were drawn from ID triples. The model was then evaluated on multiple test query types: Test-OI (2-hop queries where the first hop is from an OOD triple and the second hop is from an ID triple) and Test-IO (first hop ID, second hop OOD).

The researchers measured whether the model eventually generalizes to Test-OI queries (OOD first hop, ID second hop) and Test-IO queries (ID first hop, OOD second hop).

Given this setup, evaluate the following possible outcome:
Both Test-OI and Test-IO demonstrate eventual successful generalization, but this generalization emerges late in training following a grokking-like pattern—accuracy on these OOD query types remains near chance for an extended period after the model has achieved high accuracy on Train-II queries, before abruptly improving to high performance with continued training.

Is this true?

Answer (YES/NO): NO